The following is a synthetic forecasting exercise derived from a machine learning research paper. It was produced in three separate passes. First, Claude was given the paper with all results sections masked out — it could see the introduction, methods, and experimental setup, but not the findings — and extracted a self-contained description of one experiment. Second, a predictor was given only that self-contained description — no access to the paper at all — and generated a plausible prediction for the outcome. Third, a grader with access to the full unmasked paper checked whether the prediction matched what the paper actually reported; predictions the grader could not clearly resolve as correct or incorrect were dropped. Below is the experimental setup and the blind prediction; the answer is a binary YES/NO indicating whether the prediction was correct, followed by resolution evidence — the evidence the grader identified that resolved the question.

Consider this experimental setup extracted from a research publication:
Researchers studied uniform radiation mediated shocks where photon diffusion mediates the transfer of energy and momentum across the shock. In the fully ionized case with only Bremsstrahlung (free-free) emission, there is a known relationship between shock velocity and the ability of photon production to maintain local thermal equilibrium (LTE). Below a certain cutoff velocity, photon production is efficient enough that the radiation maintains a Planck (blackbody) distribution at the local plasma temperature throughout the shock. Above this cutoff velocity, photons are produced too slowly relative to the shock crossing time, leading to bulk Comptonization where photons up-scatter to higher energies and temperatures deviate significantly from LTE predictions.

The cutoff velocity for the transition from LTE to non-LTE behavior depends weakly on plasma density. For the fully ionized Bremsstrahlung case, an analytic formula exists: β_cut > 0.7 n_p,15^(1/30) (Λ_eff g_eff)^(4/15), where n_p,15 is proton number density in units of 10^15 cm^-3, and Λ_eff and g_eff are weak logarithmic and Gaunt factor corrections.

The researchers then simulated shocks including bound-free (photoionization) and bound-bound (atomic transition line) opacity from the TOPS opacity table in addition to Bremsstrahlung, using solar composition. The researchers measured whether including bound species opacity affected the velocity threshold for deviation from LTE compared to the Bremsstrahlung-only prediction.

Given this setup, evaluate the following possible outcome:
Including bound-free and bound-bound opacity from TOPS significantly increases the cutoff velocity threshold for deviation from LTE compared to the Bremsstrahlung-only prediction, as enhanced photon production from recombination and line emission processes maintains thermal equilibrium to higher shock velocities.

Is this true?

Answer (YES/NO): YES